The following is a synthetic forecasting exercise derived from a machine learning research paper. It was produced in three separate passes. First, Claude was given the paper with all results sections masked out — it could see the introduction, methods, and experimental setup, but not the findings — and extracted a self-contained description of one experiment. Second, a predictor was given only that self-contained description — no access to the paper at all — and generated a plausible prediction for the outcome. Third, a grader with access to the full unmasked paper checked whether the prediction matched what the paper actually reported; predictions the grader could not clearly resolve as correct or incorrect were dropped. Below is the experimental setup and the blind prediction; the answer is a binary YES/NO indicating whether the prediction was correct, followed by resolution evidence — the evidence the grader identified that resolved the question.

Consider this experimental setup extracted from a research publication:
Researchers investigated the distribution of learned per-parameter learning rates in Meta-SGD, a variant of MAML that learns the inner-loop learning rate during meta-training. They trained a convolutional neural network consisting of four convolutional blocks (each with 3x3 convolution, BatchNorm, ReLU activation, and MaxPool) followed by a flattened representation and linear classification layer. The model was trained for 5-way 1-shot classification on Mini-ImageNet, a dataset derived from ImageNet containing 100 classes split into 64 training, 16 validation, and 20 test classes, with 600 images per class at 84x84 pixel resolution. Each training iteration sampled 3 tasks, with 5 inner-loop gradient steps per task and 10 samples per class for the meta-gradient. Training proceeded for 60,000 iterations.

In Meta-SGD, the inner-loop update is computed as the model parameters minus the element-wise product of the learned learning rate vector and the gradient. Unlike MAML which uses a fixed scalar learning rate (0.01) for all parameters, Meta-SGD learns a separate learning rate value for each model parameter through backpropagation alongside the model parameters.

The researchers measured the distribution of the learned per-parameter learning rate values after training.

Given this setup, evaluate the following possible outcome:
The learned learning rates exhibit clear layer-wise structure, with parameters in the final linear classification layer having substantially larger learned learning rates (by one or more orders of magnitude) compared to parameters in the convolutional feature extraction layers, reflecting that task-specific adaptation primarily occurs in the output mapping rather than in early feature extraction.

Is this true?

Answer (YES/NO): NO